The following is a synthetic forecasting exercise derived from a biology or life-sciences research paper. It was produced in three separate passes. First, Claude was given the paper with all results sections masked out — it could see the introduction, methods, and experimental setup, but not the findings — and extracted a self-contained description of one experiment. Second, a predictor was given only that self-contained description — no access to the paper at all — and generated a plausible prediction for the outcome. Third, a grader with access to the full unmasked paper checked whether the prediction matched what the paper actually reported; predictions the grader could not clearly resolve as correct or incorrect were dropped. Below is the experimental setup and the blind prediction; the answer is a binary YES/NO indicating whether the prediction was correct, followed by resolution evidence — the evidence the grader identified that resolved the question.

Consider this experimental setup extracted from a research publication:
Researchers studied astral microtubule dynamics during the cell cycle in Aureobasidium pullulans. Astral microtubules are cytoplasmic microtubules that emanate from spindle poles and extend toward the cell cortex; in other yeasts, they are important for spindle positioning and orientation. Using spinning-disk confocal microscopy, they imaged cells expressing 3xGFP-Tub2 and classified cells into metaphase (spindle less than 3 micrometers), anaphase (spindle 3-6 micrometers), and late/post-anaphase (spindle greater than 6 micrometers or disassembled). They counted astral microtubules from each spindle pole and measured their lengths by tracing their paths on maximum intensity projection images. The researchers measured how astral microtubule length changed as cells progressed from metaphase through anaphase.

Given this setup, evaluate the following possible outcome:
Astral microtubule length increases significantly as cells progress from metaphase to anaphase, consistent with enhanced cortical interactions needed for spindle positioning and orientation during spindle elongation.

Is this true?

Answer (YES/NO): NO